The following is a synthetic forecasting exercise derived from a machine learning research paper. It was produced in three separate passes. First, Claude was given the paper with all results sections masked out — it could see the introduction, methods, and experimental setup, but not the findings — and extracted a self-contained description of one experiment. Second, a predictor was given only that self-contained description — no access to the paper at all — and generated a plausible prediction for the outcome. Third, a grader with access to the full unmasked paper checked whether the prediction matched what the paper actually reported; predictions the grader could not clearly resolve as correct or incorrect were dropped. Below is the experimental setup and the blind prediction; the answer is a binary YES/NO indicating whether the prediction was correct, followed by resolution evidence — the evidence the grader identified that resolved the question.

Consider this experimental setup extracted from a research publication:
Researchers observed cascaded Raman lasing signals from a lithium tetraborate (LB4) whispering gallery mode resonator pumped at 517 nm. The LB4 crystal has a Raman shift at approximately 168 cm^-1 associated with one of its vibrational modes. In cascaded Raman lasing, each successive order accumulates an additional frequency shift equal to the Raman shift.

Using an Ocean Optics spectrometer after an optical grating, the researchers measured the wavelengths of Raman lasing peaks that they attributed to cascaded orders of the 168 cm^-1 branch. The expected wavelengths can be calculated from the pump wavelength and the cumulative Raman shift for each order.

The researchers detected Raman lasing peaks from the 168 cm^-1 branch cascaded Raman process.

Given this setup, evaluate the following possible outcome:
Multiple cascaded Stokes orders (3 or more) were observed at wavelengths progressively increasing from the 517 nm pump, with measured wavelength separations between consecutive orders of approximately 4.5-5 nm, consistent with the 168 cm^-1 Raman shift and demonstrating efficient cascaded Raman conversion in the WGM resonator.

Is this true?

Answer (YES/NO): NO